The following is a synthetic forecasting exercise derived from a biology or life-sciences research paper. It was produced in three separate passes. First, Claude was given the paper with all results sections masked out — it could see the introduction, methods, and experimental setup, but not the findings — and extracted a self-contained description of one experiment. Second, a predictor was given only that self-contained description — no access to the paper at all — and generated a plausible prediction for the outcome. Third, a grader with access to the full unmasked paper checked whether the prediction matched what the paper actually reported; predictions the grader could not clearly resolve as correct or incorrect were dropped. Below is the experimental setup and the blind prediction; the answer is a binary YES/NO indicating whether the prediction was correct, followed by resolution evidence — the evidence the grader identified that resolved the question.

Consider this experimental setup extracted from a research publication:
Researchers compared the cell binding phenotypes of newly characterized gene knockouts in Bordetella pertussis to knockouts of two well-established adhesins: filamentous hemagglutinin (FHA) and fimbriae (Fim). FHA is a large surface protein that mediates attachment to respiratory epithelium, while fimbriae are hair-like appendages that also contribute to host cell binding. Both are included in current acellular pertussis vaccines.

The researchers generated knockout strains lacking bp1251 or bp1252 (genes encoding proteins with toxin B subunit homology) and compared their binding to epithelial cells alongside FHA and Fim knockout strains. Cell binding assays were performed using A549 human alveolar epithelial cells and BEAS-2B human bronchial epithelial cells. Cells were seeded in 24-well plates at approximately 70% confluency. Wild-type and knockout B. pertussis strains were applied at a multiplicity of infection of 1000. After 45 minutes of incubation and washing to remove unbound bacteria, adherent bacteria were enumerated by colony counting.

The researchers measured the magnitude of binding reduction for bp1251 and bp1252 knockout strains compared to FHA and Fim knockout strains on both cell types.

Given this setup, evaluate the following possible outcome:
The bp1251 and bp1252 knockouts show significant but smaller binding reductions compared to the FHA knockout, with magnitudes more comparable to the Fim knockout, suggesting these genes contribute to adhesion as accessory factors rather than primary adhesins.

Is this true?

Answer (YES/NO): NO